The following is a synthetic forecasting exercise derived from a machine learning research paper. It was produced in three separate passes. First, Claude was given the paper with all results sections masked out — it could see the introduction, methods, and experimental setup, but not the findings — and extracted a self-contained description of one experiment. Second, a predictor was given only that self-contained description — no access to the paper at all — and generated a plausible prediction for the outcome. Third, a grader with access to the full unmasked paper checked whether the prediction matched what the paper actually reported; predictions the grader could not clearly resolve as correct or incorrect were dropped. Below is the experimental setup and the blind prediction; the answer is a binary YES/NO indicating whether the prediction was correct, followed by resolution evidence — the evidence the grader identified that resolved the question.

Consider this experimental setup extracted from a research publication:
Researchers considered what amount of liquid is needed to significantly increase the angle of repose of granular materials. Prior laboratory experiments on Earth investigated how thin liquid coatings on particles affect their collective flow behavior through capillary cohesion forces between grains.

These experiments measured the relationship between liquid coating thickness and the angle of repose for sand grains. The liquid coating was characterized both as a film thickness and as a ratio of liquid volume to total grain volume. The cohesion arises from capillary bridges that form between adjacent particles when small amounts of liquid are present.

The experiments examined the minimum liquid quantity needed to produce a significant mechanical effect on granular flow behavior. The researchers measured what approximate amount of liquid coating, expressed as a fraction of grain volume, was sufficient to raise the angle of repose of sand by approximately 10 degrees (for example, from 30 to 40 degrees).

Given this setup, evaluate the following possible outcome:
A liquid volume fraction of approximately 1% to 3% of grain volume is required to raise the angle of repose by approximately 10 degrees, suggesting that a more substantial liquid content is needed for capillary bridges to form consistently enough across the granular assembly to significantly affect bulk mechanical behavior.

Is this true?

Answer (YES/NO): NO